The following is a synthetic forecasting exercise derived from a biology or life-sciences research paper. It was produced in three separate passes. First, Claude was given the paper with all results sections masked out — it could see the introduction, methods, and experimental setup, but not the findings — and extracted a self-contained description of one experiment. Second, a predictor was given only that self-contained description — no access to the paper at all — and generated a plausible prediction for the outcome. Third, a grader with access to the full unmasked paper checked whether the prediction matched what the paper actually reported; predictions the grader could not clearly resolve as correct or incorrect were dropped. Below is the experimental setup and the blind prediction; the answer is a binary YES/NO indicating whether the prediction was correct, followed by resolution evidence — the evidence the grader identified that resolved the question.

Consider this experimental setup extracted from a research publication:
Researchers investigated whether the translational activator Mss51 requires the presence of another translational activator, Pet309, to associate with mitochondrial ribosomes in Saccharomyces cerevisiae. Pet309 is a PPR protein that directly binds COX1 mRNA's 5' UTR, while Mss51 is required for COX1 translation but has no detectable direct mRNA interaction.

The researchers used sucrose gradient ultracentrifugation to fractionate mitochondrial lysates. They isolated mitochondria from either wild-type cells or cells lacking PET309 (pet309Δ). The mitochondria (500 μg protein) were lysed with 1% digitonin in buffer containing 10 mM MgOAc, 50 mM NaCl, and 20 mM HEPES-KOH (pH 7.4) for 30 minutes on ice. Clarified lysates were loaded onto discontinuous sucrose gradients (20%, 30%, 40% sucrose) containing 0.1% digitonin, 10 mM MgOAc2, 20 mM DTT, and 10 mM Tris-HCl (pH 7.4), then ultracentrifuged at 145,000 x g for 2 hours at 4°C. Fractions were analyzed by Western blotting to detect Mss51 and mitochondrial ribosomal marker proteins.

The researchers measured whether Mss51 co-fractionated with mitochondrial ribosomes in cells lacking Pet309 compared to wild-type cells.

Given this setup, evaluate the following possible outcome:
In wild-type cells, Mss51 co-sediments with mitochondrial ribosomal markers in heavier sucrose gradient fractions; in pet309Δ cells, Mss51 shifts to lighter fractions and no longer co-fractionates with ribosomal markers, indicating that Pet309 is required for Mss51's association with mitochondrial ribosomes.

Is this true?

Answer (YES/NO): NO